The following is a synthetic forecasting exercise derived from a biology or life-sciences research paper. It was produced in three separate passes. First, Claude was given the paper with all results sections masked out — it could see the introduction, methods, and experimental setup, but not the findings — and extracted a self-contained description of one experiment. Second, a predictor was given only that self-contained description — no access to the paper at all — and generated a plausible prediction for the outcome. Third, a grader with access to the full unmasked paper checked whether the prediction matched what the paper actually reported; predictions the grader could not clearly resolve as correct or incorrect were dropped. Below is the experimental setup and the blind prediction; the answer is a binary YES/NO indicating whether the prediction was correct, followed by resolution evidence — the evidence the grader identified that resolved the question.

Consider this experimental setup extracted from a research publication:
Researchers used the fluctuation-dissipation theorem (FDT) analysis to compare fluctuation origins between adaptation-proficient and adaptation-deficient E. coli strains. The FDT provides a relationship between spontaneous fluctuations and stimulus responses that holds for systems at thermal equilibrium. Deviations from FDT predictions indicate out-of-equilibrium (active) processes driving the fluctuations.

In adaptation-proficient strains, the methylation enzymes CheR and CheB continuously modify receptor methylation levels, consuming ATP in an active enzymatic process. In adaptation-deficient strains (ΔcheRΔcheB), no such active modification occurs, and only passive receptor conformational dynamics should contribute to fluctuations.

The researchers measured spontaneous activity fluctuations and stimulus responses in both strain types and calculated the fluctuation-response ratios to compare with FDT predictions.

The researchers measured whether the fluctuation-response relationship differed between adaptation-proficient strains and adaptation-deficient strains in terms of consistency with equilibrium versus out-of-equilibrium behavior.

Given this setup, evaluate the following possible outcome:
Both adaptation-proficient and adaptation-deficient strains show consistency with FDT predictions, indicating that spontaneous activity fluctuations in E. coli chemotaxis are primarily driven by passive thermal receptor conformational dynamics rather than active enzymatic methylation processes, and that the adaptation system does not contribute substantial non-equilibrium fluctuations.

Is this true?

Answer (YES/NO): NO